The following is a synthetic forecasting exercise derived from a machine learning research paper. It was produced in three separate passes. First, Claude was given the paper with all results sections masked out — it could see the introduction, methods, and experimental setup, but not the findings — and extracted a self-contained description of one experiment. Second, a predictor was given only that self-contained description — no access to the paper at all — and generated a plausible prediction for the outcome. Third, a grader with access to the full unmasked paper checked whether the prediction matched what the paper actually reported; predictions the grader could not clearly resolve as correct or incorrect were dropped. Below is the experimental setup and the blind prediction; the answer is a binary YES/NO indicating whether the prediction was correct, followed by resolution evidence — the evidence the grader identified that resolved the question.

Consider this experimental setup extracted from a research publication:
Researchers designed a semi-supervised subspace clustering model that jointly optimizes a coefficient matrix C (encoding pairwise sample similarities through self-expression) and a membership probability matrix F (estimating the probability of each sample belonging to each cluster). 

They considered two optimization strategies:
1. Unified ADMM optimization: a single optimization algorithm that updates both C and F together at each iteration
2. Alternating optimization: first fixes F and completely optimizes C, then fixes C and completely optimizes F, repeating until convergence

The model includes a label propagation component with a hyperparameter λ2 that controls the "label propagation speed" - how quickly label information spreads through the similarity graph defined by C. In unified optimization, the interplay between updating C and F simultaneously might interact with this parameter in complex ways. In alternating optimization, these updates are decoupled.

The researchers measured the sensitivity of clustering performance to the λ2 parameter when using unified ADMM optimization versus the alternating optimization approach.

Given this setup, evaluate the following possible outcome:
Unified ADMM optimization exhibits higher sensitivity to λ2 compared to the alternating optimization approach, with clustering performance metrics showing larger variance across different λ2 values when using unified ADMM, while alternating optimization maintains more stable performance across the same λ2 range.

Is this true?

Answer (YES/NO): YES